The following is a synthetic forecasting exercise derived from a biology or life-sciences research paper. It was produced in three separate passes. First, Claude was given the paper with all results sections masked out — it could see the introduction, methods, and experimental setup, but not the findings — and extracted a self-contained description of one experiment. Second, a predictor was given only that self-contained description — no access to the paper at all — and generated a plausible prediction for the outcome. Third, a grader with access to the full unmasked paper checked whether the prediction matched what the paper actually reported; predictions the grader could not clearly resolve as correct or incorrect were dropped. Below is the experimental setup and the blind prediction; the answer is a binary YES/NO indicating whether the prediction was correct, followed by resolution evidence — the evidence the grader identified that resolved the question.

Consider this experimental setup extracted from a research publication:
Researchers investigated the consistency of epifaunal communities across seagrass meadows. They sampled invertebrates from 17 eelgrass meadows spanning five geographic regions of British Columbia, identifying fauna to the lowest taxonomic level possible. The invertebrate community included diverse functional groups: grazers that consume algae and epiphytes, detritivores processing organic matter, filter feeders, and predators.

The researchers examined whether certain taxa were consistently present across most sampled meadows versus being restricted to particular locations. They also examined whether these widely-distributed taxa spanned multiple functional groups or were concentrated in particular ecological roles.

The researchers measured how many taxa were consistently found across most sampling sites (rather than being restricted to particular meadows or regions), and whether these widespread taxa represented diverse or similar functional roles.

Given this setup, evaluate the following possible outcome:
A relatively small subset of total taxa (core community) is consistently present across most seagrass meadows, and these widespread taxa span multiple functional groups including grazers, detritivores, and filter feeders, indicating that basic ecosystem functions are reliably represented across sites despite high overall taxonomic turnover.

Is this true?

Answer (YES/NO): NO